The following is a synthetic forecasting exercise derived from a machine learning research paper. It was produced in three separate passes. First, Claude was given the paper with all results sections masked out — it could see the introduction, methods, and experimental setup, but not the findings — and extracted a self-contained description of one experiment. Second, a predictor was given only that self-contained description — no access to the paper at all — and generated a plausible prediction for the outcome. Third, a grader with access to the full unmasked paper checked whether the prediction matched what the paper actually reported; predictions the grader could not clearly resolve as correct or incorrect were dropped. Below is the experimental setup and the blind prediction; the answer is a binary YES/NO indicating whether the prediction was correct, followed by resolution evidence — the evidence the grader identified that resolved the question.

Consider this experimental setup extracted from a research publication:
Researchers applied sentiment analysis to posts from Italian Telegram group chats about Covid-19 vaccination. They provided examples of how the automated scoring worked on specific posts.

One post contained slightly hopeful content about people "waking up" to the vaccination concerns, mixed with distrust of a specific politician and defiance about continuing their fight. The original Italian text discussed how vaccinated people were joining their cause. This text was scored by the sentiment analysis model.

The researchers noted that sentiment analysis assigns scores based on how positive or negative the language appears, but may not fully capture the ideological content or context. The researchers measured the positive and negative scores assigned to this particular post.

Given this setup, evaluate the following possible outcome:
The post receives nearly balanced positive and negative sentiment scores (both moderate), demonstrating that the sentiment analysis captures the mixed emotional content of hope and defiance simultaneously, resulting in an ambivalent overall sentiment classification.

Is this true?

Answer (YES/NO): NO